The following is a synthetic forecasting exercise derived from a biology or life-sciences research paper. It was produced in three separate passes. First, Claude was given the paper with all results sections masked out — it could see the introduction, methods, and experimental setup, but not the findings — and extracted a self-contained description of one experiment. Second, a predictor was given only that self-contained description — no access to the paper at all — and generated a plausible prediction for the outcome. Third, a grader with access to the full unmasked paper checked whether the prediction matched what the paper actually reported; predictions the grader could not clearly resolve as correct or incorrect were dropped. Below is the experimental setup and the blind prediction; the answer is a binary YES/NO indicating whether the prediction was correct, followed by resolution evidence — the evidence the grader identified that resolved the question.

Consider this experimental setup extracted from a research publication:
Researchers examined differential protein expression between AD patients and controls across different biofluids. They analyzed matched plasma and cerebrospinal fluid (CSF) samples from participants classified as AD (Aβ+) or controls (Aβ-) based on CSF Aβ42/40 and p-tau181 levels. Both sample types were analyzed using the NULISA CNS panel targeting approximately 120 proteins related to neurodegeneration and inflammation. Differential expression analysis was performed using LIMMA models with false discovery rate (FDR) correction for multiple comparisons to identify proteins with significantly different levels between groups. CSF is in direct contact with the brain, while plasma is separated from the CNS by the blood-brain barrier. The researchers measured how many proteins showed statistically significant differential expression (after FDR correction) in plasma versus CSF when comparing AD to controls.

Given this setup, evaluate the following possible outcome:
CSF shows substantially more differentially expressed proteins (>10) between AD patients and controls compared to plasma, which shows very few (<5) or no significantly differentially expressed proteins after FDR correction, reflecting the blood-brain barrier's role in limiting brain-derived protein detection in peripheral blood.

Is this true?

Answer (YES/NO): YES